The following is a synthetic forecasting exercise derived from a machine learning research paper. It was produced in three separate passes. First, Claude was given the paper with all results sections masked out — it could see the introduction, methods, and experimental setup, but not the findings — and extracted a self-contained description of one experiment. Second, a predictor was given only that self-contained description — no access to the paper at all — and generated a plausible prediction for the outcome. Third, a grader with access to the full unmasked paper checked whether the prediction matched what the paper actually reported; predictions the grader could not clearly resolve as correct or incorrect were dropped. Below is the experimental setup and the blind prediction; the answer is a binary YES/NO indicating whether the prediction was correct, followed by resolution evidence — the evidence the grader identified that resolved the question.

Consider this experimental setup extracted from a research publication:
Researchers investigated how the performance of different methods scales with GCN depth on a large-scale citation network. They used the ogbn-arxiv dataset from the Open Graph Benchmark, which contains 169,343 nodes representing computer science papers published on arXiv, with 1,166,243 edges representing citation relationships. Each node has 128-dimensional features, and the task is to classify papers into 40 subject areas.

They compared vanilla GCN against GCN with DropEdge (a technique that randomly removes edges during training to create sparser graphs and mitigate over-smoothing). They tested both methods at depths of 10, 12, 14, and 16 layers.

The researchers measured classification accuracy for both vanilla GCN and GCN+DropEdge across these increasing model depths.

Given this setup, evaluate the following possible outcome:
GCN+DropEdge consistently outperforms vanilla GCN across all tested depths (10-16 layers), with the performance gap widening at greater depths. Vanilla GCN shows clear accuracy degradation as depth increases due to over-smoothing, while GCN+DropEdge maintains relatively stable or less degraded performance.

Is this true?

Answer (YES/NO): NO